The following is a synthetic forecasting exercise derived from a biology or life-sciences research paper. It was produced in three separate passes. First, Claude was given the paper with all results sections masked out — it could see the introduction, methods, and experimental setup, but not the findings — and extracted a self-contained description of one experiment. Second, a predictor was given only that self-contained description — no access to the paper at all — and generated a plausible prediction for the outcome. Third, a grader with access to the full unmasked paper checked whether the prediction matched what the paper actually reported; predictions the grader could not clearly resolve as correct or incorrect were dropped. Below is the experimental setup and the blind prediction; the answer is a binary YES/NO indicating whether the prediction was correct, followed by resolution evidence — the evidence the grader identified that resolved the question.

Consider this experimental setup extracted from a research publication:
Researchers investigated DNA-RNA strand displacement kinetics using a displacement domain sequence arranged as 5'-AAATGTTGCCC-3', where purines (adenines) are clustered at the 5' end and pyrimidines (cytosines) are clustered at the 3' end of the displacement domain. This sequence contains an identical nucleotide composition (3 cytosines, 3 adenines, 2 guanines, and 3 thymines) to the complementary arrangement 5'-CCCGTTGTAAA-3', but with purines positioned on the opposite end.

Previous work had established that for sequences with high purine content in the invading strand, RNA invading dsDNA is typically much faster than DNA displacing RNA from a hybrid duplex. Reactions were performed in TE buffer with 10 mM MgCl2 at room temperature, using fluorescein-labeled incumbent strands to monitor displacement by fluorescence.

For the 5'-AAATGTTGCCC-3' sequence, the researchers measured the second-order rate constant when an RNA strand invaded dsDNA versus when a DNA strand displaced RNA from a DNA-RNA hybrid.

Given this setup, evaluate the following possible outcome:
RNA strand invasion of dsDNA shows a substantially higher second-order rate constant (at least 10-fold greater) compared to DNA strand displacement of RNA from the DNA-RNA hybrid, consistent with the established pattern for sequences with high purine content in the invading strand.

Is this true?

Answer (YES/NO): NO